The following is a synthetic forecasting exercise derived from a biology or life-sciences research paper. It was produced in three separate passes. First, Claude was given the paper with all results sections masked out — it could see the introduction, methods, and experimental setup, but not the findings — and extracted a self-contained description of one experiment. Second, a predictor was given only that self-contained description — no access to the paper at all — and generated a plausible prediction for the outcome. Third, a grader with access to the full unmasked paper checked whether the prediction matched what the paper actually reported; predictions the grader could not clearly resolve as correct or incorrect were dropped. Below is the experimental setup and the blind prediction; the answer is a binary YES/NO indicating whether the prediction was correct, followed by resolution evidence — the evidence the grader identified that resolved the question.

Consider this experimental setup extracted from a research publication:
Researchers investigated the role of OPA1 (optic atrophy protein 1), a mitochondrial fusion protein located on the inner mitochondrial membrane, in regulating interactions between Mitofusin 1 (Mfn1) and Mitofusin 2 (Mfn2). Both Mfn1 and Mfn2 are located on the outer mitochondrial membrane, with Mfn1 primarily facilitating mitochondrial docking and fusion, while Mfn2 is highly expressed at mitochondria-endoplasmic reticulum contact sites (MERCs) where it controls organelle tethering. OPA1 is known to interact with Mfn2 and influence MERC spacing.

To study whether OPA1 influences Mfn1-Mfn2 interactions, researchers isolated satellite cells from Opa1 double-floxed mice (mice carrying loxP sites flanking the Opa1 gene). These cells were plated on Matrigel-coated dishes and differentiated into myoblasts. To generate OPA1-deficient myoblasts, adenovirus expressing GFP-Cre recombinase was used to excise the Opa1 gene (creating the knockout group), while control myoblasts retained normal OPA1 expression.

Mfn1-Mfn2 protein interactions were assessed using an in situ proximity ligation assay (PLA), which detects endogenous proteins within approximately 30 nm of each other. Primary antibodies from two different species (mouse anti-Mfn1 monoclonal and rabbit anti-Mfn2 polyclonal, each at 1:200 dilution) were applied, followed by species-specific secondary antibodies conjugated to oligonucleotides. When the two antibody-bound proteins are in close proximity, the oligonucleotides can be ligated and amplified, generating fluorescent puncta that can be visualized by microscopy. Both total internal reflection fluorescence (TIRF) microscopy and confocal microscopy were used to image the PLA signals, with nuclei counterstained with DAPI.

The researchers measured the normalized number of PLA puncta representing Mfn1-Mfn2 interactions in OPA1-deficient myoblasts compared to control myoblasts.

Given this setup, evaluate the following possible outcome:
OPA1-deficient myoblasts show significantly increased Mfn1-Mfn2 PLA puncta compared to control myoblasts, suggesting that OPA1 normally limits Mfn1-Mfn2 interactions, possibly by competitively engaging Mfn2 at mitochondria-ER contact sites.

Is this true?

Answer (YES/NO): YES